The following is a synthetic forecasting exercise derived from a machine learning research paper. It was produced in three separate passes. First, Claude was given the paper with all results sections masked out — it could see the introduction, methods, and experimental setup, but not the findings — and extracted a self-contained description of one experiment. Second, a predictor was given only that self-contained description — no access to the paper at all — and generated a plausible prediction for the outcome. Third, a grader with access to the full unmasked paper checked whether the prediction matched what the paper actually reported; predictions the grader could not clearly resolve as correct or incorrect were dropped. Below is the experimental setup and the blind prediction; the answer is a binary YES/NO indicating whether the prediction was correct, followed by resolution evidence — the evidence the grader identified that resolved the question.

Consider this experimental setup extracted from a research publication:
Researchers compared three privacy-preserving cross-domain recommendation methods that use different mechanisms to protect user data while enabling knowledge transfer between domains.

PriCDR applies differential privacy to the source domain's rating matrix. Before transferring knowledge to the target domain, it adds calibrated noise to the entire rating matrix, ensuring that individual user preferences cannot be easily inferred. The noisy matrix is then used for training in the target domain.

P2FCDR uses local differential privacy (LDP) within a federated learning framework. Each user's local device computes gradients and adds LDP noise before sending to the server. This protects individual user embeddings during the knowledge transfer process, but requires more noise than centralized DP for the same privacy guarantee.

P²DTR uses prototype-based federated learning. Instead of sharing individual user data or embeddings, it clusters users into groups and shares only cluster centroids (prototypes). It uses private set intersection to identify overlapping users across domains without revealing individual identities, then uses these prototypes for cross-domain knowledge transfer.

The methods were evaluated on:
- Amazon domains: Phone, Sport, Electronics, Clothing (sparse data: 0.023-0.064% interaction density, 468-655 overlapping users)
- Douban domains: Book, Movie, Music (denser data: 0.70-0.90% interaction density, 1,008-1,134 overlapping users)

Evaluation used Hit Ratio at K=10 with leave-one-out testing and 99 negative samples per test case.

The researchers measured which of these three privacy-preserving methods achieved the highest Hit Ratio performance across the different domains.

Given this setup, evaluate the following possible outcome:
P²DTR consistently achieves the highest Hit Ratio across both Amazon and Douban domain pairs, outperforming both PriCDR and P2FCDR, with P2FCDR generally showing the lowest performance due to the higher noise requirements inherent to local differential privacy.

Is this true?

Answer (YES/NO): NO